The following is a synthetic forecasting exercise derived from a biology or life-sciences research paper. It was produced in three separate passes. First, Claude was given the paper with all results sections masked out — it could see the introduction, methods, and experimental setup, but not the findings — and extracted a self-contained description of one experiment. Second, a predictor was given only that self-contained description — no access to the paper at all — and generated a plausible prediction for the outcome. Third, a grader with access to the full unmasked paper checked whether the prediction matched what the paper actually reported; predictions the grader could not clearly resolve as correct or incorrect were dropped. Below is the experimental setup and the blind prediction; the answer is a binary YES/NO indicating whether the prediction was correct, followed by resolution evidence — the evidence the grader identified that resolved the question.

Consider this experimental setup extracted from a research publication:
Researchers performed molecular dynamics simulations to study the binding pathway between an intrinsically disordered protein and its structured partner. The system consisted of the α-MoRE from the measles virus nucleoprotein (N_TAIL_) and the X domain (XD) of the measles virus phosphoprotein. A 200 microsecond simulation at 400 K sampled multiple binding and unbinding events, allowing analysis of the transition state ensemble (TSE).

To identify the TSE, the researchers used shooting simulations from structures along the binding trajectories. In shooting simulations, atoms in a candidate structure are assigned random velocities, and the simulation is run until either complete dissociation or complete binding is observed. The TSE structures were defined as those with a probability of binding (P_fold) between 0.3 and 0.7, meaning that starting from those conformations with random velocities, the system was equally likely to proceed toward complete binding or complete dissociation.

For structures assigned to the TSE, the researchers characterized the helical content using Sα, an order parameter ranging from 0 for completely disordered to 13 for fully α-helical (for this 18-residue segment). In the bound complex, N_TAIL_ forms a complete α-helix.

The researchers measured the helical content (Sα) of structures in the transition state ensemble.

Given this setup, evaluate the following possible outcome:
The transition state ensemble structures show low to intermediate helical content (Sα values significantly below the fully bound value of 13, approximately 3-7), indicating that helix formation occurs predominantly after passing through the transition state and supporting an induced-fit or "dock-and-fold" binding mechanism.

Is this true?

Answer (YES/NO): YES